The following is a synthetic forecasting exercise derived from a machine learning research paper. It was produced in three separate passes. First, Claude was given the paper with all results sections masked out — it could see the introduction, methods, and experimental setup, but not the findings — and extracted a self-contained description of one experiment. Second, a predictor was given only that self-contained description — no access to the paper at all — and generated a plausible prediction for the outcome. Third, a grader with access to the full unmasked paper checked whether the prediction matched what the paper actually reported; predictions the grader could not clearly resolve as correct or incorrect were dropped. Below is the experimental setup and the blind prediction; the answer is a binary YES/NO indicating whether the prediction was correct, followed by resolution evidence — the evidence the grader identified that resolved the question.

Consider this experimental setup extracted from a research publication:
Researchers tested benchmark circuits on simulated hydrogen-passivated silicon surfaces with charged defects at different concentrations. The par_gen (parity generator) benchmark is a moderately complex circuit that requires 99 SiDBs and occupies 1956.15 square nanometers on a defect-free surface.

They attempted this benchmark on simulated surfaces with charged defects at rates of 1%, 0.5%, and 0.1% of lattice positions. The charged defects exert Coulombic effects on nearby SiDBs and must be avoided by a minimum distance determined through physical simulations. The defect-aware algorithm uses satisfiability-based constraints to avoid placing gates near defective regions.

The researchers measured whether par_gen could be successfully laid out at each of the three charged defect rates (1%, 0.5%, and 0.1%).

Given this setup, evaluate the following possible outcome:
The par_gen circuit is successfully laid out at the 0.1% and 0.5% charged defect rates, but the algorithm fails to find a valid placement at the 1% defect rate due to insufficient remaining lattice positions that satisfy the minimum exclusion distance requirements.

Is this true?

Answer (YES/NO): YES